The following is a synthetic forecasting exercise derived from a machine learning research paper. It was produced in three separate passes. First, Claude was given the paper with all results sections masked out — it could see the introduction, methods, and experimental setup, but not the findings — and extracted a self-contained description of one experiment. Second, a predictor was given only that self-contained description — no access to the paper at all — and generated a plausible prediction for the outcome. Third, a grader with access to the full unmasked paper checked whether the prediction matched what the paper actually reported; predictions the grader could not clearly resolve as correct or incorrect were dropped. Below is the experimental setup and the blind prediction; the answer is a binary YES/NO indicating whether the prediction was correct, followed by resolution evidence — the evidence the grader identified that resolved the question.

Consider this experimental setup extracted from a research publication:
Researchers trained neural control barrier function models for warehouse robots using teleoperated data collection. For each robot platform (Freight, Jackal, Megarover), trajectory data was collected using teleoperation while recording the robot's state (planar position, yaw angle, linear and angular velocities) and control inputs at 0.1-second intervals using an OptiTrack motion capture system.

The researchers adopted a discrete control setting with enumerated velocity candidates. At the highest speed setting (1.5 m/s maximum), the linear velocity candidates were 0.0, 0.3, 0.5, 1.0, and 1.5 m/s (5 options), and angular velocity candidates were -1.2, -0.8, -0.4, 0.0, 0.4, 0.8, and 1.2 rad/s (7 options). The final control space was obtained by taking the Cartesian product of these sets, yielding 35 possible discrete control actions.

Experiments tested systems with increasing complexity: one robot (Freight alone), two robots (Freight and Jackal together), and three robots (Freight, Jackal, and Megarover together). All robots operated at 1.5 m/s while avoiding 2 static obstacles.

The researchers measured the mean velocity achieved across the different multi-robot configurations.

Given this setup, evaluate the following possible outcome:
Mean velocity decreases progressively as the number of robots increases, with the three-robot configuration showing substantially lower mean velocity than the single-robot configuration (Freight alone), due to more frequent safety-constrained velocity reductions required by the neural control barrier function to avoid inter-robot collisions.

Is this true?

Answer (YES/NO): NO